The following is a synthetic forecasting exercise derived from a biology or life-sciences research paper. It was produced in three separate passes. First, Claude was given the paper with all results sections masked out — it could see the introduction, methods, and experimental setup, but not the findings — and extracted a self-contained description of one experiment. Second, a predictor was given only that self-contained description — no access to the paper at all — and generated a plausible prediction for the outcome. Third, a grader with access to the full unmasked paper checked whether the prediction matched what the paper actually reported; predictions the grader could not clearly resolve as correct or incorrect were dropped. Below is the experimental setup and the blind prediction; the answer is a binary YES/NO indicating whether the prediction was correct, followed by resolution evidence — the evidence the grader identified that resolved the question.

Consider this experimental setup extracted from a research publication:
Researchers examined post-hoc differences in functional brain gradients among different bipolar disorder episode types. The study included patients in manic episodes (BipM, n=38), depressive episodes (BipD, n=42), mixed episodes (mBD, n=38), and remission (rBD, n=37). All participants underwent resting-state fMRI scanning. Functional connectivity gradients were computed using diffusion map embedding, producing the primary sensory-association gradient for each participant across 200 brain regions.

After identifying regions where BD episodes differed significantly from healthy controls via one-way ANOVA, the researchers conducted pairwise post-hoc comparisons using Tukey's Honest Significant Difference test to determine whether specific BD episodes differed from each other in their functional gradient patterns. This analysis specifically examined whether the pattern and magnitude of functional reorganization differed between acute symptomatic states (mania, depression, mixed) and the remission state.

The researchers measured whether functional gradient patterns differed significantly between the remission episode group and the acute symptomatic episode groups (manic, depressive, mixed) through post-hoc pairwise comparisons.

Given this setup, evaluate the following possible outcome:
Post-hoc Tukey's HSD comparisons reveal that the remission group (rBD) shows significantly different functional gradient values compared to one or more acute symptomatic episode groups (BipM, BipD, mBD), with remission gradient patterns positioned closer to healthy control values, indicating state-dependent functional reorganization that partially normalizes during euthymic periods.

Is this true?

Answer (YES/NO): NO